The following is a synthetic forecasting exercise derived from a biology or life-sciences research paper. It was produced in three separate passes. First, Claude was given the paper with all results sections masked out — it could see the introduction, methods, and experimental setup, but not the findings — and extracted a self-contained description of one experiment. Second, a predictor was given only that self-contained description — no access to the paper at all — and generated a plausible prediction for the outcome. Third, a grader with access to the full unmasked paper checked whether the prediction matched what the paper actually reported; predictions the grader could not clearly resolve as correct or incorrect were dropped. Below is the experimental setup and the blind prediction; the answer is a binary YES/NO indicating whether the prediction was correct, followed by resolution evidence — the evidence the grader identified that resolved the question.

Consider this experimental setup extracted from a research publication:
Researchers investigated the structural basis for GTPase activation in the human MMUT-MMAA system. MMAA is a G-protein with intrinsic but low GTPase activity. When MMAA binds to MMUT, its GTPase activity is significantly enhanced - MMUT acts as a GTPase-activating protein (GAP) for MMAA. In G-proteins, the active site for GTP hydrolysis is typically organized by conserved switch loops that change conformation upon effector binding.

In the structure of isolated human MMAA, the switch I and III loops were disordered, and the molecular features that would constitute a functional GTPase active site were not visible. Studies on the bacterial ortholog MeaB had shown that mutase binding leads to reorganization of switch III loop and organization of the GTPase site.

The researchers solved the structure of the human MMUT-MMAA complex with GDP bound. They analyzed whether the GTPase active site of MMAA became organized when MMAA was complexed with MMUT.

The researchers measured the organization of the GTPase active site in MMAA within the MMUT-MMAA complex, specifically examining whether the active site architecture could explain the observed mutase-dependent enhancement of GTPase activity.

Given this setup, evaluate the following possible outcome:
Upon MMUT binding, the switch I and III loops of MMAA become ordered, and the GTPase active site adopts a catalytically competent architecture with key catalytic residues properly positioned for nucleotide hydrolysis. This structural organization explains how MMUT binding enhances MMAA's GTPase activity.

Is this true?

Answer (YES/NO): YES